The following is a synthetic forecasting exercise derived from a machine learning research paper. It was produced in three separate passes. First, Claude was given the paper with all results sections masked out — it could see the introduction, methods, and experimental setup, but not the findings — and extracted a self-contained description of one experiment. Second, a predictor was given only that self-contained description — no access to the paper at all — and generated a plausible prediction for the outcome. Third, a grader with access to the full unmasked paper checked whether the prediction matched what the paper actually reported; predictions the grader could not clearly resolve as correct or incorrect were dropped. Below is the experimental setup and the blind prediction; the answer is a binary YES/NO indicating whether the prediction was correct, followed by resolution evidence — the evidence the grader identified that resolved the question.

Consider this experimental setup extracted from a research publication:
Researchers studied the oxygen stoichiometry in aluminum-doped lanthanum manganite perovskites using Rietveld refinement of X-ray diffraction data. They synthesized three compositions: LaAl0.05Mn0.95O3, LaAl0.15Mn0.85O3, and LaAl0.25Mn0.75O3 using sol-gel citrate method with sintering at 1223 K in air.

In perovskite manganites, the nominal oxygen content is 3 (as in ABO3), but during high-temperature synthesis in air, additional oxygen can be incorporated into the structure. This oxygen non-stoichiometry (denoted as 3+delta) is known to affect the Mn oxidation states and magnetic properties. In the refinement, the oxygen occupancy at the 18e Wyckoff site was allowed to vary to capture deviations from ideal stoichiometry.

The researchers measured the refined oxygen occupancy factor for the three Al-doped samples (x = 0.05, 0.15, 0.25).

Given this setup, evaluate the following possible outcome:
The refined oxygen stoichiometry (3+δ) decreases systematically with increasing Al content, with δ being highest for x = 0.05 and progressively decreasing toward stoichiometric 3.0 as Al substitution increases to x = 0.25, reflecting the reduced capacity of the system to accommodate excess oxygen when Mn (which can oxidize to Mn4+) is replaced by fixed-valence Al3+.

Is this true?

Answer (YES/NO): NO